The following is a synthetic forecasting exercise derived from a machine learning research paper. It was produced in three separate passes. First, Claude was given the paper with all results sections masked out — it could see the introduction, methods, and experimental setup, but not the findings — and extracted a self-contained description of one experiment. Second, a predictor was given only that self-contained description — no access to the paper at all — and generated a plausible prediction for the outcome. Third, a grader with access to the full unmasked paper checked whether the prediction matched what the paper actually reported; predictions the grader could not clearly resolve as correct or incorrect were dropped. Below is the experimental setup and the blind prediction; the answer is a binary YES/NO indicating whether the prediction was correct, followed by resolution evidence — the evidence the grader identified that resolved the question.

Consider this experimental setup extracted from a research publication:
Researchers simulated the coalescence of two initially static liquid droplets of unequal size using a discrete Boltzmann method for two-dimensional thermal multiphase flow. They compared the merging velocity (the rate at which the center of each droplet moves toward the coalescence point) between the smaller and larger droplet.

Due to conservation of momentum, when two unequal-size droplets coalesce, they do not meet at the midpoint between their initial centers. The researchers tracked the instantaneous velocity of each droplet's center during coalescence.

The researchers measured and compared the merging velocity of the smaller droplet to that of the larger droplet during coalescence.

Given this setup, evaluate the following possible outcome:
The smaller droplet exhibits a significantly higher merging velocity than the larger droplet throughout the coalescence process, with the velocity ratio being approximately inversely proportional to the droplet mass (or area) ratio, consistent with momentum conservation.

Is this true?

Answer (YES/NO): NO